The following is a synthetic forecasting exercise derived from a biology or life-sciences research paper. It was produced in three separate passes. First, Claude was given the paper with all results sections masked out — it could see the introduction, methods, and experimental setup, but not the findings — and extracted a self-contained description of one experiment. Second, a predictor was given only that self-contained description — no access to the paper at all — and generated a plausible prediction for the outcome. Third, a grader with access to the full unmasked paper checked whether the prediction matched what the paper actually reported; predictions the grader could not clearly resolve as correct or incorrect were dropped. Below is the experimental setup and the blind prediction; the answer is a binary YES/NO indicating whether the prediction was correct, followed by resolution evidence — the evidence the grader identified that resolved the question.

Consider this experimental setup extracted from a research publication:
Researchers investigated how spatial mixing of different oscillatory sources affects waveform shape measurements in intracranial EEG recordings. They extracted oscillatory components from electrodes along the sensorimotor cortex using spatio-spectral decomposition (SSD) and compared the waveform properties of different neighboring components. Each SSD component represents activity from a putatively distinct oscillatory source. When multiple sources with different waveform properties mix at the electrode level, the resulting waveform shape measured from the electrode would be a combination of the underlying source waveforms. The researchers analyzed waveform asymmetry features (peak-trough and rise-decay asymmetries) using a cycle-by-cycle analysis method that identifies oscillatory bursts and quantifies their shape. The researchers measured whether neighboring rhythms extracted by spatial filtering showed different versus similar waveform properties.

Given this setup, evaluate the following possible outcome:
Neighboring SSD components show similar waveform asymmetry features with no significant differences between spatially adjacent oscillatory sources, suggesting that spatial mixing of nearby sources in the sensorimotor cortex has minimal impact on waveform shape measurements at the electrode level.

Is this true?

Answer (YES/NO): NO